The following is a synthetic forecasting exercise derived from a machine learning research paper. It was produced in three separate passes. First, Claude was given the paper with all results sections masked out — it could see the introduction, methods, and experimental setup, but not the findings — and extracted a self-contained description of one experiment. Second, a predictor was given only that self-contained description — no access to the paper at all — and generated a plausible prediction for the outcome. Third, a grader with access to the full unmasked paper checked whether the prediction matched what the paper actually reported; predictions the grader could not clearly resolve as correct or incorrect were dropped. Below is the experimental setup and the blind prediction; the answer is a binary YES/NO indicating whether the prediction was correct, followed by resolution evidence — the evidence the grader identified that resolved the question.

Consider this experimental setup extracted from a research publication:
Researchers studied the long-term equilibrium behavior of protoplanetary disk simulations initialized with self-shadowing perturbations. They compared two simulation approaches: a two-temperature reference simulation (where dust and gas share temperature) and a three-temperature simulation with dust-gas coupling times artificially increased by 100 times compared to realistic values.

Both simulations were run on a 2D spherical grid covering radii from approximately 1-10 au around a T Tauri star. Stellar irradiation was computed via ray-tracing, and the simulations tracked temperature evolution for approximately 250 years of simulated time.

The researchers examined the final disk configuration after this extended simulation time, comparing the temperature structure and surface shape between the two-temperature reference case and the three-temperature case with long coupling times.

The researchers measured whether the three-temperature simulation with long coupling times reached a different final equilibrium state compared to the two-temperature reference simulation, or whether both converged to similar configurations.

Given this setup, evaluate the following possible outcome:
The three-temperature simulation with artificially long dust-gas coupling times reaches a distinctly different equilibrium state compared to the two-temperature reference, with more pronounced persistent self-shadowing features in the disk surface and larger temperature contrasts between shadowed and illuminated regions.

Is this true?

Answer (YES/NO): NO